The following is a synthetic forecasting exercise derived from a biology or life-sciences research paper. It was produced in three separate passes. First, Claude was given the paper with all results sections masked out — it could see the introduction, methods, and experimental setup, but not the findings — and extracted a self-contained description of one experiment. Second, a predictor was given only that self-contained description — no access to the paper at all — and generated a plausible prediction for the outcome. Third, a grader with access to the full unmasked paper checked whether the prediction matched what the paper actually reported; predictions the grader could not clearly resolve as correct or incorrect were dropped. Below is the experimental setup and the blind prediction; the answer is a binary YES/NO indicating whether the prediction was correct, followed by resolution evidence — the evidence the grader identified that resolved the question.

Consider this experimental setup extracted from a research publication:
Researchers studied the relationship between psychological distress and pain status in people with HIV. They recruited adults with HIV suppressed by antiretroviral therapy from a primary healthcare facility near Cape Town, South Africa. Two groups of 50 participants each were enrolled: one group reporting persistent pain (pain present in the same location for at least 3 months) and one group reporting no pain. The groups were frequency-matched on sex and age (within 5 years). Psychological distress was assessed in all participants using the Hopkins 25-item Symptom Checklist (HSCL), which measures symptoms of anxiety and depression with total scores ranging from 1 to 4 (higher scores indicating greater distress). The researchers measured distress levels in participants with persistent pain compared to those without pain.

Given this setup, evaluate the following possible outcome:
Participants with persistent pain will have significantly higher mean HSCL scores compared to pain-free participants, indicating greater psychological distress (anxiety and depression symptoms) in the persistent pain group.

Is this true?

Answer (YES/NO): YES